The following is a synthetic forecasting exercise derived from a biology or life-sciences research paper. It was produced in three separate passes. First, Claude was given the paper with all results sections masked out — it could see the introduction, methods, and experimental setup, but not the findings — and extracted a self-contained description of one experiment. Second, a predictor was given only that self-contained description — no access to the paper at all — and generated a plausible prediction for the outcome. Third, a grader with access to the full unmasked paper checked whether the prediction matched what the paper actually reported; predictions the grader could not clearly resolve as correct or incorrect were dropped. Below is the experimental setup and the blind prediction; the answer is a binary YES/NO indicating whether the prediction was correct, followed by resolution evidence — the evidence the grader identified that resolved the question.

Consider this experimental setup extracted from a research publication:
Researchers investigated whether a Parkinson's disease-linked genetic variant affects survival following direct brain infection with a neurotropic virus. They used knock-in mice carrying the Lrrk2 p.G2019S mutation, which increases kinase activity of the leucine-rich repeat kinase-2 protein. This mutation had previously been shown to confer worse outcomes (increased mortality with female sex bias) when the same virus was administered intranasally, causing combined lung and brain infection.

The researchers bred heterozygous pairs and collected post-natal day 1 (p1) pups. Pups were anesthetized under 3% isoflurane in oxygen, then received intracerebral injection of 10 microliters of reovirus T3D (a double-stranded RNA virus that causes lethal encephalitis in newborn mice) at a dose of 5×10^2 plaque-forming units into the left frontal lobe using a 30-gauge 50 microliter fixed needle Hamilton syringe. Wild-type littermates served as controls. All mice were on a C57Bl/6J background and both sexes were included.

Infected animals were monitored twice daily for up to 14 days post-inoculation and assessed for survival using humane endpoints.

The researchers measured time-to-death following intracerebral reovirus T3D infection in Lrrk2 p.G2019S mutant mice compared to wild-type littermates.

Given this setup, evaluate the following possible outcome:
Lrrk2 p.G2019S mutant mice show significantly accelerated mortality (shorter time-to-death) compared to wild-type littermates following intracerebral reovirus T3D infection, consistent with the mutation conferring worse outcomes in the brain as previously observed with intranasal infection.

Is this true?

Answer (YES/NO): NO